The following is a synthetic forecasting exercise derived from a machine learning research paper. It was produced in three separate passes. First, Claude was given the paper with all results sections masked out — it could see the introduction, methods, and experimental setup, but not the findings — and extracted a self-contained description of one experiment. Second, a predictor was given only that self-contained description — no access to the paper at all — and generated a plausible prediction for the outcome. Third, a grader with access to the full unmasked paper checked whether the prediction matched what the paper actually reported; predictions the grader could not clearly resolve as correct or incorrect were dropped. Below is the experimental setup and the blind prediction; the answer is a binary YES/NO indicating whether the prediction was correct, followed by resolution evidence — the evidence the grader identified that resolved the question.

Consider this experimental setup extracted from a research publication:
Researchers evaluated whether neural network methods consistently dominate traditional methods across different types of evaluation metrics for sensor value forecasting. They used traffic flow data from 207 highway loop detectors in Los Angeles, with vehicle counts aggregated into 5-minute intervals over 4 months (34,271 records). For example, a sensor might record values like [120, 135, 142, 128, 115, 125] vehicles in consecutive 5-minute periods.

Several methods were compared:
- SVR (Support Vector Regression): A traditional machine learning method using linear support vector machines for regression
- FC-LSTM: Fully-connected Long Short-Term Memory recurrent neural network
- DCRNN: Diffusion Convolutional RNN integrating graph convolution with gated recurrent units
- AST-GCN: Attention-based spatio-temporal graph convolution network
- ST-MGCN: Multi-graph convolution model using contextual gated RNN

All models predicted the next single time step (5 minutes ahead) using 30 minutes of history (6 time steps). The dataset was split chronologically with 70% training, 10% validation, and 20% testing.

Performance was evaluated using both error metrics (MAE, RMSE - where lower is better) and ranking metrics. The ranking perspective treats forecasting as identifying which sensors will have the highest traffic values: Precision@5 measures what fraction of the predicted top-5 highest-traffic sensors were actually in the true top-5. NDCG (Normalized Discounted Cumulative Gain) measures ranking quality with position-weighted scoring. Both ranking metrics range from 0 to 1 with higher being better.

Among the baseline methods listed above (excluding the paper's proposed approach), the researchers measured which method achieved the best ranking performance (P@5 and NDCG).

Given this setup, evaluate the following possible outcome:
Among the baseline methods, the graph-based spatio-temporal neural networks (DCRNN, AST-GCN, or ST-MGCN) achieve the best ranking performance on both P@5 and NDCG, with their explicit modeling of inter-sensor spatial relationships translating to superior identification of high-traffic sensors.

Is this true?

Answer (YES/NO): NO